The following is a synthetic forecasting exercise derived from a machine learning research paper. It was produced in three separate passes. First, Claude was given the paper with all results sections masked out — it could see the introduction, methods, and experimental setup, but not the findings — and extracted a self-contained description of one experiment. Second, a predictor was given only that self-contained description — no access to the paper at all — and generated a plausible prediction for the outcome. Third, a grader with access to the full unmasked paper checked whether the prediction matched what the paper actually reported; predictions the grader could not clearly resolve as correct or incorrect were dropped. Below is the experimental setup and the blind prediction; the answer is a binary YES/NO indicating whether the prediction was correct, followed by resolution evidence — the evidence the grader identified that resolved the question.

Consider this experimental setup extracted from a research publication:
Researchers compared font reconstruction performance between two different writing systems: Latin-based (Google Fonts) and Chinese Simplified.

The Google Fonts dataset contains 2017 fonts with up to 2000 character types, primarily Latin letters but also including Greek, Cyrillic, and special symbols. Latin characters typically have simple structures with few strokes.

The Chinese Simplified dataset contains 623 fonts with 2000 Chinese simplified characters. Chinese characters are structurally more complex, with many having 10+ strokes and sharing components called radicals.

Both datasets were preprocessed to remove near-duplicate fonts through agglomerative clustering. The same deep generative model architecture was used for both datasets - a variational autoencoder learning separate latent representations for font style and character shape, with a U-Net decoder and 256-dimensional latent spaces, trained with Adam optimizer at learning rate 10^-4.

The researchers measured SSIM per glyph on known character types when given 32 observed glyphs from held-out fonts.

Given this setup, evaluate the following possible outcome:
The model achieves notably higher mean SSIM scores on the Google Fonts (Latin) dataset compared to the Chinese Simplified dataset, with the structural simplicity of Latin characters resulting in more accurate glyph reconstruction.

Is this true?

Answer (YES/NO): YES